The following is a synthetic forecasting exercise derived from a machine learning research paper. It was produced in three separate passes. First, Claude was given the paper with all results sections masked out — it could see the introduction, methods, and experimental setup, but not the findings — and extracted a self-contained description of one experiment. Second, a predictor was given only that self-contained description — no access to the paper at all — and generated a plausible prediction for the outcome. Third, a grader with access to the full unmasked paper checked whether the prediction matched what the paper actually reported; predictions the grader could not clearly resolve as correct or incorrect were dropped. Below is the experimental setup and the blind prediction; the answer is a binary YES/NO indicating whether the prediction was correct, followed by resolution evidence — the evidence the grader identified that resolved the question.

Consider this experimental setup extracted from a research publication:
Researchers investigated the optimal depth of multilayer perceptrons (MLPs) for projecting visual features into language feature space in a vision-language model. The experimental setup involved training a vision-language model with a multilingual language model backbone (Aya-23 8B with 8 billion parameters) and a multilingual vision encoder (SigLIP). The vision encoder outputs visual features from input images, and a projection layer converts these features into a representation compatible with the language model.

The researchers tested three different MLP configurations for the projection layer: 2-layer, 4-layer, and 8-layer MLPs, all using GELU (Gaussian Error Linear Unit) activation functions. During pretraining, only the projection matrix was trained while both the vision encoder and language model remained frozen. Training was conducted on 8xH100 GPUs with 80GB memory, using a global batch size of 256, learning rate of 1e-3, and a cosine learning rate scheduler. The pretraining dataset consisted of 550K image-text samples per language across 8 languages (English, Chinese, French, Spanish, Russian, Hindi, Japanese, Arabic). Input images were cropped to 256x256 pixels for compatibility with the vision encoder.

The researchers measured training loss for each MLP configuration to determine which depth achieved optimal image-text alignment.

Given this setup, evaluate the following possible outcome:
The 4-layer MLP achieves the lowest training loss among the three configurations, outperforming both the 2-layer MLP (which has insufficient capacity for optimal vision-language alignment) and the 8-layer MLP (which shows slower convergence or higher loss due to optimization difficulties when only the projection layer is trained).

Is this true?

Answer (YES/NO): NO